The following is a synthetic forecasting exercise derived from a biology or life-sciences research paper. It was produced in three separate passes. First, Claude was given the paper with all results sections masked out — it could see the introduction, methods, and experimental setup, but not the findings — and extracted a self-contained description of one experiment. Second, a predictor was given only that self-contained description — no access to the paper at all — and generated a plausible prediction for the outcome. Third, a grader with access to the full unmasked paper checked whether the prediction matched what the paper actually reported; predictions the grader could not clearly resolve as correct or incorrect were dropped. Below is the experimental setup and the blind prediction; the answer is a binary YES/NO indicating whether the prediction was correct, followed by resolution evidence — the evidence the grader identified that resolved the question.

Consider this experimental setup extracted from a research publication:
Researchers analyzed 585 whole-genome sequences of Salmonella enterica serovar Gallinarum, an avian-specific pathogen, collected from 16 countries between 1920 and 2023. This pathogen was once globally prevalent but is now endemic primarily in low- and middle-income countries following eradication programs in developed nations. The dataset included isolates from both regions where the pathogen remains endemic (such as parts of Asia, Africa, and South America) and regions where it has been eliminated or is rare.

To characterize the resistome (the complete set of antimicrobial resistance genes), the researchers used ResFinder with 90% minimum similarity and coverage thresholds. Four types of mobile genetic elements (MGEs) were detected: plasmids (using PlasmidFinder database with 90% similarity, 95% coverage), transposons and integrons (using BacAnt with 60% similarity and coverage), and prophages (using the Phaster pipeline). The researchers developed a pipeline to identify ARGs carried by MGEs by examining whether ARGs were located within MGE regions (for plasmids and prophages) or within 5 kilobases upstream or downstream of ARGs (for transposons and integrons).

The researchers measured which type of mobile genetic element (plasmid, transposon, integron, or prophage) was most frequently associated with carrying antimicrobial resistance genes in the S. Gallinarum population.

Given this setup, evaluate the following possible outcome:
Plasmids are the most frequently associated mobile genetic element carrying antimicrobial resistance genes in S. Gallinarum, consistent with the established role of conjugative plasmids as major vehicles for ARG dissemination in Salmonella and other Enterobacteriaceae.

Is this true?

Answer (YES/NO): NO